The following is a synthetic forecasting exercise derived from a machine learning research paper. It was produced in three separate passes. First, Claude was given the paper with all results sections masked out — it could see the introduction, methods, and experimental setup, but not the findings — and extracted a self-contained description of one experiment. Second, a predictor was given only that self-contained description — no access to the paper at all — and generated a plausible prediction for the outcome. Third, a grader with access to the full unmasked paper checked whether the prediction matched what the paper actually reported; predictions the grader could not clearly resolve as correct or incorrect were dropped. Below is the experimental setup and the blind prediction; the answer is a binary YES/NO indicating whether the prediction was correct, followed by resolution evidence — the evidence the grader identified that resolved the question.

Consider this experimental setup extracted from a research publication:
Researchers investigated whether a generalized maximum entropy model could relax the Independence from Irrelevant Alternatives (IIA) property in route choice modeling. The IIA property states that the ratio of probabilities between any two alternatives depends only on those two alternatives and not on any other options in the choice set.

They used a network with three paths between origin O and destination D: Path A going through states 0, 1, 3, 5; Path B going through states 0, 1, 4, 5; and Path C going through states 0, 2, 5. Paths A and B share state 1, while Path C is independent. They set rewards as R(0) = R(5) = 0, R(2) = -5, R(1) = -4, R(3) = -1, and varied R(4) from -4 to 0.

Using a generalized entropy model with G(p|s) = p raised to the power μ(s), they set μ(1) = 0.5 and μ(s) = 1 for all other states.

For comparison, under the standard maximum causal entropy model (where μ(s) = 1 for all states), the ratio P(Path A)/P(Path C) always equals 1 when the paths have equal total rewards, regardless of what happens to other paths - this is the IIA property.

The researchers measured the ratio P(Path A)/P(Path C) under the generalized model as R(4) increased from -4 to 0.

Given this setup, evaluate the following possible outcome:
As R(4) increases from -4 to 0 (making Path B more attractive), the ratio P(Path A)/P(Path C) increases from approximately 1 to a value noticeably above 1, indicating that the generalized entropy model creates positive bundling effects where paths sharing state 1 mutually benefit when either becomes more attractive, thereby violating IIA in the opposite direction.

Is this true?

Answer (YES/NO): NO